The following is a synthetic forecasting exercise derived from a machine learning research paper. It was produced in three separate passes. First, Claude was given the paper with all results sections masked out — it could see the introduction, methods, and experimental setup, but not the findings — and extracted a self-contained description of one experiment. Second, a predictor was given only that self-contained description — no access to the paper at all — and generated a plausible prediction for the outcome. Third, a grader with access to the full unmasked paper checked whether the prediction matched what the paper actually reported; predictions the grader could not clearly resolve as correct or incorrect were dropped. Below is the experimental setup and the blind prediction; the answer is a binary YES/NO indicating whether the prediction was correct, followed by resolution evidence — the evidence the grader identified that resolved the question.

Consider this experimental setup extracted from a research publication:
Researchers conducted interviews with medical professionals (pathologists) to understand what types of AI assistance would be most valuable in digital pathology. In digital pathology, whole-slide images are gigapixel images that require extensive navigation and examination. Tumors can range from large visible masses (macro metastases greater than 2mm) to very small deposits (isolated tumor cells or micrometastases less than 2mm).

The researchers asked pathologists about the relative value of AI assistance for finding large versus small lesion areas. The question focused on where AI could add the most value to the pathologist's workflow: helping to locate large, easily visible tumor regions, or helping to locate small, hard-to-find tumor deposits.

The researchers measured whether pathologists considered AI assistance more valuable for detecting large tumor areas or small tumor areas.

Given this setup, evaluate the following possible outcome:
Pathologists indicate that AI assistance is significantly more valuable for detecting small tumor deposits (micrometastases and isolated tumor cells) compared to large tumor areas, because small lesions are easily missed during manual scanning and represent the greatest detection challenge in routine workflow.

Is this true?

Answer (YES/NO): YES